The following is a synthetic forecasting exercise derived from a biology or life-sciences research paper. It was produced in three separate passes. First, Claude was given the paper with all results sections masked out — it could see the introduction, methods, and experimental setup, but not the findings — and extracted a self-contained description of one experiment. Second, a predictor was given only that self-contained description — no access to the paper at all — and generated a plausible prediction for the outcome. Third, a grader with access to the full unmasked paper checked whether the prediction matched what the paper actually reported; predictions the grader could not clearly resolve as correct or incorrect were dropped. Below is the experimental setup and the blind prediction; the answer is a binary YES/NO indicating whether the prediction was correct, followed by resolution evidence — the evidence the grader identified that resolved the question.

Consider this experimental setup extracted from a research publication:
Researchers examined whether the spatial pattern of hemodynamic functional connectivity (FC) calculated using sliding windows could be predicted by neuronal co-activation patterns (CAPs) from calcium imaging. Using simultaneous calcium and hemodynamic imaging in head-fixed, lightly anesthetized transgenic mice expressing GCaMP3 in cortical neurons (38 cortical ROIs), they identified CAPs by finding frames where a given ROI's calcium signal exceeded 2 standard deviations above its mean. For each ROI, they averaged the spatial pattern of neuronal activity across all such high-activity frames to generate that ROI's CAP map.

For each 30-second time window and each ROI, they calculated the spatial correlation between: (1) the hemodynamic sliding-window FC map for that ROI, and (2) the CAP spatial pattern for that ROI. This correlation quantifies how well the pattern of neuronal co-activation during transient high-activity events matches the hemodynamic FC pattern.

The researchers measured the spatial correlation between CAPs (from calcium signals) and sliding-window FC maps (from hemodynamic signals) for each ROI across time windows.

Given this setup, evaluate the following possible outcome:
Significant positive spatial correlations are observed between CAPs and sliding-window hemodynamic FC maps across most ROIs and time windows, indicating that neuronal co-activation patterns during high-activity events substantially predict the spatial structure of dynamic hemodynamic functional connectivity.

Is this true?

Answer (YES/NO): YES